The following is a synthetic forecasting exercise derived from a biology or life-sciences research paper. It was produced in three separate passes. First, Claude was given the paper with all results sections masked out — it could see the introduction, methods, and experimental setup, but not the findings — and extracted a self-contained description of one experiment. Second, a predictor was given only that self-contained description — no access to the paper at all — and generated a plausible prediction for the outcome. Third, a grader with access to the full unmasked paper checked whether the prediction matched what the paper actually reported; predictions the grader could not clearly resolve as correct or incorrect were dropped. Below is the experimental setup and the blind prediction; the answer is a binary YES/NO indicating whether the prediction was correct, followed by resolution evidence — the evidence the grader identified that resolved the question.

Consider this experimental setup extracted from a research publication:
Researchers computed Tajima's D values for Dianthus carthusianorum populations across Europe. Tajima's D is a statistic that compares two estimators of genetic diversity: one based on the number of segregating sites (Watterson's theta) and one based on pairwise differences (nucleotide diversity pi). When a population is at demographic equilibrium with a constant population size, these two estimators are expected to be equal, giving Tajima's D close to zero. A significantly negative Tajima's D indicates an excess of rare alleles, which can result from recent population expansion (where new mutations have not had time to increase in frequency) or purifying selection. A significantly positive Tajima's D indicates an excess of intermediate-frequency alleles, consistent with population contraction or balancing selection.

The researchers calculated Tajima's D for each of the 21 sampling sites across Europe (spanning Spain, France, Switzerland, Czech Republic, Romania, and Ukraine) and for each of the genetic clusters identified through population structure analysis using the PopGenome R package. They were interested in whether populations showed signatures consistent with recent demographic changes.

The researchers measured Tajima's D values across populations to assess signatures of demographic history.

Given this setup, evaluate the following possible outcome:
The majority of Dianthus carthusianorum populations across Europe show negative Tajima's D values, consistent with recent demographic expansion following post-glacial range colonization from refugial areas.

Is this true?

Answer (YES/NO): YES